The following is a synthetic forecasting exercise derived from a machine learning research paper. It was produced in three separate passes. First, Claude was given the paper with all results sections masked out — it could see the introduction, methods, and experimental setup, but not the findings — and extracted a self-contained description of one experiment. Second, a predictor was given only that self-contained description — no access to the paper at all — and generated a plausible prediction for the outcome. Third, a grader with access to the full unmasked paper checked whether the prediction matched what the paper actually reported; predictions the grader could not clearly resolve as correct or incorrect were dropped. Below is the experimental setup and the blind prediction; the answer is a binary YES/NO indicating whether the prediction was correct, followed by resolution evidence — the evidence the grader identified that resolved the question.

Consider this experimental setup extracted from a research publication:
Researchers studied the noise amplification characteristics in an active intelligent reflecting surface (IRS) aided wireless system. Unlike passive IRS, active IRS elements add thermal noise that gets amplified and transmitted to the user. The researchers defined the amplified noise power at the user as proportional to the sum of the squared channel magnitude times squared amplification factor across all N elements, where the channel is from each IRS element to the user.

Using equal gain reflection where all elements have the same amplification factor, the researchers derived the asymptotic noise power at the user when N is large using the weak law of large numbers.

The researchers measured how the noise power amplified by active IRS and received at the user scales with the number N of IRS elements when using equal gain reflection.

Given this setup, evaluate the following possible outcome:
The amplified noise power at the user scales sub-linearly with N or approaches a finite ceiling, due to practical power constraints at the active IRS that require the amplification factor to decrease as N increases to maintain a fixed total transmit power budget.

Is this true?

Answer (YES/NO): YES